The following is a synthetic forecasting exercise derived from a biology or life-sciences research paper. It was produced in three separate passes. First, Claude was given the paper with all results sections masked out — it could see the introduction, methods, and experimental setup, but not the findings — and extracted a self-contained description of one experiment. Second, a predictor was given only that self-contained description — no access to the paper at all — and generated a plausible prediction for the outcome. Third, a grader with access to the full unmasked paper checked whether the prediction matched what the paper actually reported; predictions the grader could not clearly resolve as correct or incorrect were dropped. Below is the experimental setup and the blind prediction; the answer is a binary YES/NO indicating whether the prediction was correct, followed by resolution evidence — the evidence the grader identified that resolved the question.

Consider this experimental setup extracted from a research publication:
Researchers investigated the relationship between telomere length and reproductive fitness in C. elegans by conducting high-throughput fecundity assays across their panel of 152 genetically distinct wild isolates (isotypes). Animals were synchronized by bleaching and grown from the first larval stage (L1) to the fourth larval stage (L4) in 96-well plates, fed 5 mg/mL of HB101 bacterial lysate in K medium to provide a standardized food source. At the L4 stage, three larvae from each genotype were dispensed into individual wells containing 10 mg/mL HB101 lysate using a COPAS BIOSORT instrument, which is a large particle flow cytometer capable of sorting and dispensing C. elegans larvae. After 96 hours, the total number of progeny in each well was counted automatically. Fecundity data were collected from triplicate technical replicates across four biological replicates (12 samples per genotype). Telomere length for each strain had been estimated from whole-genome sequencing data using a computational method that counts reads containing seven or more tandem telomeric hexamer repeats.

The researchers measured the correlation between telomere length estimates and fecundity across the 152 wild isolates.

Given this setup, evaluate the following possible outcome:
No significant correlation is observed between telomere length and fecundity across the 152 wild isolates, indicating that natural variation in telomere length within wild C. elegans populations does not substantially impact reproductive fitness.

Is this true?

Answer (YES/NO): YES